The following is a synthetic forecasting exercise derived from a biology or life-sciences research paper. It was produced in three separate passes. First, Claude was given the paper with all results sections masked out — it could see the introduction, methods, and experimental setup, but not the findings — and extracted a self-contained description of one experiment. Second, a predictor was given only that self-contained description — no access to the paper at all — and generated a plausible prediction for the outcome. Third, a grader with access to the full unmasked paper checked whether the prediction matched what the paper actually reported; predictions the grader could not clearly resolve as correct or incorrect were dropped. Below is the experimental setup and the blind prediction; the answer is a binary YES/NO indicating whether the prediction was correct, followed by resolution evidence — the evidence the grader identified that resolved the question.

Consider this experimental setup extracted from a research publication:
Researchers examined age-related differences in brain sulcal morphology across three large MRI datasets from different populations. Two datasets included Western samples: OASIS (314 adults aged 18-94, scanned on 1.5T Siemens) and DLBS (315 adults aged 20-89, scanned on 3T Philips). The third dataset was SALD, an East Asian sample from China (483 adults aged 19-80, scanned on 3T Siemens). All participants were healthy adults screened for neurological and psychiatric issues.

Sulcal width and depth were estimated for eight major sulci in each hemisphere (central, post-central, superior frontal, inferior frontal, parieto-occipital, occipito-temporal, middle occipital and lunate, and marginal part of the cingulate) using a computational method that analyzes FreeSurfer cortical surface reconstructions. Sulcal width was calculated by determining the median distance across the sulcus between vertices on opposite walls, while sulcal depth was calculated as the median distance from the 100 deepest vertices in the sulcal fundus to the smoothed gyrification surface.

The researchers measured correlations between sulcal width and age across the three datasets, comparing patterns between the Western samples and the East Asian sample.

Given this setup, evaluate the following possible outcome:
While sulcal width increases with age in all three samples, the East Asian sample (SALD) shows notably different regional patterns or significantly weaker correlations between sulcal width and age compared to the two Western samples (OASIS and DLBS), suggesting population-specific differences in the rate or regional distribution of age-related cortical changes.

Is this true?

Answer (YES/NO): YES